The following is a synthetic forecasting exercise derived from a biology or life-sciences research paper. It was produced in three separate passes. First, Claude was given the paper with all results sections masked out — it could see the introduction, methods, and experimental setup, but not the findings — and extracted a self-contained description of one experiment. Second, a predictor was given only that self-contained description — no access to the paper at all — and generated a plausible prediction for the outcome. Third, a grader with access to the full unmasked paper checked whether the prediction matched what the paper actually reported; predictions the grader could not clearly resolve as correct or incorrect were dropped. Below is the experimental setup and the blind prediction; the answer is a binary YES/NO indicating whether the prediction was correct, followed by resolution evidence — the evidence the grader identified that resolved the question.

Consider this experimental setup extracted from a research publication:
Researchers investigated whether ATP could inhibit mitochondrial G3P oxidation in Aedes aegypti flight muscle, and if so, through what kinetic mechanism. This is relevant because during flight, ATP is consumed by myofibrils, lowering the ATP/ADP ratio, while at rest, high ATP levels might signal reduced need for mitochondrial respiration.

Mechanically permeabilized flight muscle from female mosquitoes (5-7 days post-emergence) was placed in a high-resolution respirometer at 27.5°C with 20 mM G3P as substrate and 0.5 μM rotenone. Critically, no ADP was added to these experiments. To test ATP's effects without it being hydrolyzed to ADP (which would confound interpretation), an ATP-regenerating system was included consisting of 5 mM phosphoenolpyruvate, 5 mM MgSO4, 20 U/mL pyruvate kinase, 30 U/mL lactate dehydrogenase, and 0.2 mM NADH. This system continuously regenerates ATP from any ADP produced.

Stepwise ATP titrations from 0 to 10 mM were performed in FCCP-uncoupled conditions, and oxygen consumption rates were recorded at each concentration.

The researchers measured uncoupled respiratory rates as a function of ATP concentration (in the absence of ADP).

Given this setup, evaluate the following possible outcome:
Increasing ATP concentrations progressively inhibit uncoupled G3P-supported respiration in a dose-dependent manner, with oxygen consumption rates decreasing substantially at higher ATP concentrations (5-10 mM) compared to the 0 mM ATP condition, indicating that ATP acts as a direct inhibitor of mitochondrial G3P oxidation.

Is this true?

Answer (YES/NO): YES